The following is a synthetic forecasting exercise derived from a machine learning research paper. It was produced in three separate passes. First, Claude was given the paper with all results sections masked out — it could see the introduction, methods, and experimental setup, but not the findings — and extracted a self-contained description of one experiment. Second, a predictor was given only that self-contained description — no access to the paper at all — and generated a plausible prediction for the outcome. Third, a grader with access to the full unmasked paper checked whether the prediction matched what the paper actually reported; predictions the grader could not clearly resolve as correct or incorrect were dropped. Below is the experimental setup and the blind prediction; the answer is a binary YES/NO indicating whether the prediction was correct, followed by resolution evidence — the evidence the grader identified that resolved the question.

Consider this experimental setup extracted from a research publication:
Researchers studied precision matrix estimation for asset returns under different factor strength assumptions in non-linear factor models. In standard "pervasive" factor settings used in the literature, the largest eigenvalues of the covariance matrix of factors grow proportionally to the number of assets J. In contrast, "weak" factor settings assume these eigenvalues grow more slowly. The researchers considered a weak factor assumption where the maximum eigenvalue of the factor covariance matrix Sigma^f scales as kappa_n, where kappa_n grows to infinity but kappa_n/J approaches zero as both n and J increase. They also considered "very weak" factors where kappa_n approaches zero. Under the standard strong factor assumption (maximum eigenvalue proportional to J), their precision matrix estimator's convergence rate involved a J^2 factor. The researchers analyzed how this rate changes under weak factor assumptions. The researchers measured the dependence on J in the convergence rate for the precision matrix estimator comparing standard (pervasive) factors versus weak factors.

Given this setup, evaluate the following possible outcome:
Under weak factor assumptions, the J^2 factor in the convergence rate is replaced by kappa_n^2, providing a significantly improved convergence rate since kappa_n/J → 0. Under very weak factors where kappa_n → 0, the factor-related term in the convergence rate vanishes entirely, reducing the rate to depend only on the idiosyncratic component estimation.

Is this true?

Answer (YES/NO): NO